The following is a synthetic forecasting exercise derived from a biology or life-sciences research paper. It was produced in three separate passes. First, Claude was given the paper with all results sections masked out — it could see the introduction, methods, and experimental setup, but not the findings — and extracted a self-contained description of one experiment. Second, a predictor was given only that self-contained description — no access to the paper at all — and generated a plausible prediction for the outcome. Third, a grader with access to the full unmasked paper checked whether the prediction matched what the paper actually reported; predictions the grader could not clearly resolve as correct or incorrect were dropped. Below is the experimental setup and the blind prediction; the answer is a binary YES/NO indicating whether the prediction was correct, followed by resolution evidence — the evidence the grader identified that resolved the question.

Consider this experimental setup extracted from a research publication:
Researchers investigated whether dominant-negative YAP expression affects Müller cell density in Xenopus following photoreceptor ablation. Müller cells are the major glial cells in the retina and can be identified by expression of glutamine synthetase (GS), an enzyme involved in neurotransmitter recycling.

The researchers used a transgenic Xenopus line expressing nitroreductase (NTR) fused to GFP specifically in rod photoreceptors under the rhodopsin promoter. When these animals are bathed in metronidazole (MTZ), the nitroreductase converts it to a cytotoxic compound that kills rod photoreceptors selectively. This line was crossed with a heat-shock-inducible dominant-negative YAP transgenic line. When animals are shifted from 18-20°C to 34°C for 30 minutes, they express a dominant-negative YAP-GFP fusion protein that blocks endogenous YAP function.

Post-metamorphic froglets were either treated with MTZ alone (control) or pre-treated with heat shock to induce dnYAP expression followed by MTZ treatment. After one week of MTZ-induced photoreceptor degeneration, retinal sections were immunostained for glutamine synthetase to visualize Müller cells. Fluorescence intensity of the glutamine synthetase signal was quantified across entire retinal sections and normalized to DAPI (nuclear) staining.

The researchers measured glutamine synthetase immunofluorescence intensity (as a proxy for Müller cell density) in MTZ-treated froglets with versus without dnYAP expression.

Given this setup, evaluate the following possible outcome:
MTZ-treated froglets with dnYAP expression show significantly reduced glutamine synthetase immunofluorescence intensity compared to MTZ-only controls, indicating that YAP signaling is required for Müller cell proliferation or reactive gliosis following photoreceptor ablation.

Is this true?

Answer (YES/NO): NO